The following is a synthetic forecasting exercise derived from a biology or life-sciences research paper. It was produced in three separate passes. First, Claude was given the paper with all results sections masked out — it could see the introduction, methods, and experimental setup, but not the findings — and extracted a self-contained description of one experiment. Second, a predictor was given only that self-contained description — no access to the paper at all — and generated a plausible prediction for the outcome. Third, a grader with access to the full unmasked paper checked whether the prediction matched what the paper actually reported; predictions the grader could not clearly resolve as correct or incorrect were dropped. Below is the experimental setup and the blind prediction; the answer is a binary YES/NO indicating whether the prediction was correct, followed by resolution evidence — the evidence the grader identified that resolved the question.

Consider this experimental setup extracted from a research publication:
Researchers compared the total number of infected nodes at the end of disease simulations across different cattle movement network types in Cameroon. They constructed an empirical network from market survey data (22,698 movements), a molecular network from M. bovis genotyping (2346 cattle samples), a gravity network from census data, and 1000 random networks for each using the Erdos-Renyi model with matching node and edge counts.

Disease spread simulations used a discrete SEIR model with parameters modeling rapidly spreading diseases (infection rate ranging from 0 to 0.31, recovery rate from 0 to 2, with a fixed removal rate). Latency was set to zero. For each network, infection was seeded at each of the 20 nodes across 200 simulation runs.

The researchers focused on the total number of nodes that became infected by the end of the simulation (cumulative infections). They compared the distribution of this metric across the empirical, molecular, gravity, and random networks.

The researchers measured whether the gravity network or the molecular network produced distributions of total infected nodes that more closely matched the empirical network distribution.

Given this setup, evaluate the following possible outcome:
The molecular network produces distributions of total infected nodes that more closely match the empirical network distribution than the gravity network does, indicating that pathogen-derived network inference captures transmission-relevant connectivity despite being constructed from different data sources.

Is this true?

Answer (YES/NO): YES